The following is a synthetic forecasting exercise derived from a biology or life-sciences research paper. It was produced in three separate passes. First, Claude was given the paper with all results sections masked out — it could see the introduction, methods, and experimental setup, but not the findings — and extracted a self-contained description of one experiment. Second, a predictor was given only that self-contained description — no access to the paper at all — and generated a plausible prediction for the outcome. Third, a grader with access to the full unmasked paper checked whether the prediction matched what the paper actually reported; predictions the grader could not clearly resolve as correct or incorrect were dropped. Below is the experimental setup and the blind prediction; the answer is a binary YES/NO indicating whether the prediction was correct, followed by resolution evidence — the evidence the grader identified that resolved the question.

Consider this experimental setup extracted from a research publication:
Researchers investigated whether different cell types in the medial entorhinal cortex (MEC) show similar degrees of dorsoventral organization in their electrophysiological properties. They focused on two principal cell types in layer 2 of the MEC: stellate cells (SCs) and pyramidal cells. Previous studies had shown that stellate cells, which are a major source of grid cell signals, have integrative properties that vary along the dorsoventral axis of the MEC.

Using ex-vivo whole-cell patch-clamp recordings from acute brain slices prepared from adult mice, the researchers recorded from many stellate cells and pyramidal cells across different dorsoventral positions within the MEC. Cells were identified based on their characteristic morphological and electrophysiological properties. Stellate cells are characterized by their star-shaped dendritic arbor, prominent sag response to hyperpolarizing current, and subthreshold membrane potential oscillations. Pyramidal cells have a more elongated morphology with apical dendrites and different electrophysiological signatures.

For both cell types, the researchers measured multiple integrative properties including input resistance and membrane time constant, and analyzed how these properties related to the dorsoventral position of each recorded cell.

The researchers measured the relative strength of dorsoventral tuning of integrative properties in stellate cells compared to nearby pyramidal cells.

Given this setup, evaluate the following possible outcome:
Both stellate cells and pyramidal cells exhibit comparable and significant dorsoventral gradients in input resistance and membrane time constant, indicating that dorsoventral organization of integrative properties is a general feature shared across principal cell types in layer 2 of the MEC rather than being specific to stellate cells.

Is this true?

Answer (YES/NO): NO